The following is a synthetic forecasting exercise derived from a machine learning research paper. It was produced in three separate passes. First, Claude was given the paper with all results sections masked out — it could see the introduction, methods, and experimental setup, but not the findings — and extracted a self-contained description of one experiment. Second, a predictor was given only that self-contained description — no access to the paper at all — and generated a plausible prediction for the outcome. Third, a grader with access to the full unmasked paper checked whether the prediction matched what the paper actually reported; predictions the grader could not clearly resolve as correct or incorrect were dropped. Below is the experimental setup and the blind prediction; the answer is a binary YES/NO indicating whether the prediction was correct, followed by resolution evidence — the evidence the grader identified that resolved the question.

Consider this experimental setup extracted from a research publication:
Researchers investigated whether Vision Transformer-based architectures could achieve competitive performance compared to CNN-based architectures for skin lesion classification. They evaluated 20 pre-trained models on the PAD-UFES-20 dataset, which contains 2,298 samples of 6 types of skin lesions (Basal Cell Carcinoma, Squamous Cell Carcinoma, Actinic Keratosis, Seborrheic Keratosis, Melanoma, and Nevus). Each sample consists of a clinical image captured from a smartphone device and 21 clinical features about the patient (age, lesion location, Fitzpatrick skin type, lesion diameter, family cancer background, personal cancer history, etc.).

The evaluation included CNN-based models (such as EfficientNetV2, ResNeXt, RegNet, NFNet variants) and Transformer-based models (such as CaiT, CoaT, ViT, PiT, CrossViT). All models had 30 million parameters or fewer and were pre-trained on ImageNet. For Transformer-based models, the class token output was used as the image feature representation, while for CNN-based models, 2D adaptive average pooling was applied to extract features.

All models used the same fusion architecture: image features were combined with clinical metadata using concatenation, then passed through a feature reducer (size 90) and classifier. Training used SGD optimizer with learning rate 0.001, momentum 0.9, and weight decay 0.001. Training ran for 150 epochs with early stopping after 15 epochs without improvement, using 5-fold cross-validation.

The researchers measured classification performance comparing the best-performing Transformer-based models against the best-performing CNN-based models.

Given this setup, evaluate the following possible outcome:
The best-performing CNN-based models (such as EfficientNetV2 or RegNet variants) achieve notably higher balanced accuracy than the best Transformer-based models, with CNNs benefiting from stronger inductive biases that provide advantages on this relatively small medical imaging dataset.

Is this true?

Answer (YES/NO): NO